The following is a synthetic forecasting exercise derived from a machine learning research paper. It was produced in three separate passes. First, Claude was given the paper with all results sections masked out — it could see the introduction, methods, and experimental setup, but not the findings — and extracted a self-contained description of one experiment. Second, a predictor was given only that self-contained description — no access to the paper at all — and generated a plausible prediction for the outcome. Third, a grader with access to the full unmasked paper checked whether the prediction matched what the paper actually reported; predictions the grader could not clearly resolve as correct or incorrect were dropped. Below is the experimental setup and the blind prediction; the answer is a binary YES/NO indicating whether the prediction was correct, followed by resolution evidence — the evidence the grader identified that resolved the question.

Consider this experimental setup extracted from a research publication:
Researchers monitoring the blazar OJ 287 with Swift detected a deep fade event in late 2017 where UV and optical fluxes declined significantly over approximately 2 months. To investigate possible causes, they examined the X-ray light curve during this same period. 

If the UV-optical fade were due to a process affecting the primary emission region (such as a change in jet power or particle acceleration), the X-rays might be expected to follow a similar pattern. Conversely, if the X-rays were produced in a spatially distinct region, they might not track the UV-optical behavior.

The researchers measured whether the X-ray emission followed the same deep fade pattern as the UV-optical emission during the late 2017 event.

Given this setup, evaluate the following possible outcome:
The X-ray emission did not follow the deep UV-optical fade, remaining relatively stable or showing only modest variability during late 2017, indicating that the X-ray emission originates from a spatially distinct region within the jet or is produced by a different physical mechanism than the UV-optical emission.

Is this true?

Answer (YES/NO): YES